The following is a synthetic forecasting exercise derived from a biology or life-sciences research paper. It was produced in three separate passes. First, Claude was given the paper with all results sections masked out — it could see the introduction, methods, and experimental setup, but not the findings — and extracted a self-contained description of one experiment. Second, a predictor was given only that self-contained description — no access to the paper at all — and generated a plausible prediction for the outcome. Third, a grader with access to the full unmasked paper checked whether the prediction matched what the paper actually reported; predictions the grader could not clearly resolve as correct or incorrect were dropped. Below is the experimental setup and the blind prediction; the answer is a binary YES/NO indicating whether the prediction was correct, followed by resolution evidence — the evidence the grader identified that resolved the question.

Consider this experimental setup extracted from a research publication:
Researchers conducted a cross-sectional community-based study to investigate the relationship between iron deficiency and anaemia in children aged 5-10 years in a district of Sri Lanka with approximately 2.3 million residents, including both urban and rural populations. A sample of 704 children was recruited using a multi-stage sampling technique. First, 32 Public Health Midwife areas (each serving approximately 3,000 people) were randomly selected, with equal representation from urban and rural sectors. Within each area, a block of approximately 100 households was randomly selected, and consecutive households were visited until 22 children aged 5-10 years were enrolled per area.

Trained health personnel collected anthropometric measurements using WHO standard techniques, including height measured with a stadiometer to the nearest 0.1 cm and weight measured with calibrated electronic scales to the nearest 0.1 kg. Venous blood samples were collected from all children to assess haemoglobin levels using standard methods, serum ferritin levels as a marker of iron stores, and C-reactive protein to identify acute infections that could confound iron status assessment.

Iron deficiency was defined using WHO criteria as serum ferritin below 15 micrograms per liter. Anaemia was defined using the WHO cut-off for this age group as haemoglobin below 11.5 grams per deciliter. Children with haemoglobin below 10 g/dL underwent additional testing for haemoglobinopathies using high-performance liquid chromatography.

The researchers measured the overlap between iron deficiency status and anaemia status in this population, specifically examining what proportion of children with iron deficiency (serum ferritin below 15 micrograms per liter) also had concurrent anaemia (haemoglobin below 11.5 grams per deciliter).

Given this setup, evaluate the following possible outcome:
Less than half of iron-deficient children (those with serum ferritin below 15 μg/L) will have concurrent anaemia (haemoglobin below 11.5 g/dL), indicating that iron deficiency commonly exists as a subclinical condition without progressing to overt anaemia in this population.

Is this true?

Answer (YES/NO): YES